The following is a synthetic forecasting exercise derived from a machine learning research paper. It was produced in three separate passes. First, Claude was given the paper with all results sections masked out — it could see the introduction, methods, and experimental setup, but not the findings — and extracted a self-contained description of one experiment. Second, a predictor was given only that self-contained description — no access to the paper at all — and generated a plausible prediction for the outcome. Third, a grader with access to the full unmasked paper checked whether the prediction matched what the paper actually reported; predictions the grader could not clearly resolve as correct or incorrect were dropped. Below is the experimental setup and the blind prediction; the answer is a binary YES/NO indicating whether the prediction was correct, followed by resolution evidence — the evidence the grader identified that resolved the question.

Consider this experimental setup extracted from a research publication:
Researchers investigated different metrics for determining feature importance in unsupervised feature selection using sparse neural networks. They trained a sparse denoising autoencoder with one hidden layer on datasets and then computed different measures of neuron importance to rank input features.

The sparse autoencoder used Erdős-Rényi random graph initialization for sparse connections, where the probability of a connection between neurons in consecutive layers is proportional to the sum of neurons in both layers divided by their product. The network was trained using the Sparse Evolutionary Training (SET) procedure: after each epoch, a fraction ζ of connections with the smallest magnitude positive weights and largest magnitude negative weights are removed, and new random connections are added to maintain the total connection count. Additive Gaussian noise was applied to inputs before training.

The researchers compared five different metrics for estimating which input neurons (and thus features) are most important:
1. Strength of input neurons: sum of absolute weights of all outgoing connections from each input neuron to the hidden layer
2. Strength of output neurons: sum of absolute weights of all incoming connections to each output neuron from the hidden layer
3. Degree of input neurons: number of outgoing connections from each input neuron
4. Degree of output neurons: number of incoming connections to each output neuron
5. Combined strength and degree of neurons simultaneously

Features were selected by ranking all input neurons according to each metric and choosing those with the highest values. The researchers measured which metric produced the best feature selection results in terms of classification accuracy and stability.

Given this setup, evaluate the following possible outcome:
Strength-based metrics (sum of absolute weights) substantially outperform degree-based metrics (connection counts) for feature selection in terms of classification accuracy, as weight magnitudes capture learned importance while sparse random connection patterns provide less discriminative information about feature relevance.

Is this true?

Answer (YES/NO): NO